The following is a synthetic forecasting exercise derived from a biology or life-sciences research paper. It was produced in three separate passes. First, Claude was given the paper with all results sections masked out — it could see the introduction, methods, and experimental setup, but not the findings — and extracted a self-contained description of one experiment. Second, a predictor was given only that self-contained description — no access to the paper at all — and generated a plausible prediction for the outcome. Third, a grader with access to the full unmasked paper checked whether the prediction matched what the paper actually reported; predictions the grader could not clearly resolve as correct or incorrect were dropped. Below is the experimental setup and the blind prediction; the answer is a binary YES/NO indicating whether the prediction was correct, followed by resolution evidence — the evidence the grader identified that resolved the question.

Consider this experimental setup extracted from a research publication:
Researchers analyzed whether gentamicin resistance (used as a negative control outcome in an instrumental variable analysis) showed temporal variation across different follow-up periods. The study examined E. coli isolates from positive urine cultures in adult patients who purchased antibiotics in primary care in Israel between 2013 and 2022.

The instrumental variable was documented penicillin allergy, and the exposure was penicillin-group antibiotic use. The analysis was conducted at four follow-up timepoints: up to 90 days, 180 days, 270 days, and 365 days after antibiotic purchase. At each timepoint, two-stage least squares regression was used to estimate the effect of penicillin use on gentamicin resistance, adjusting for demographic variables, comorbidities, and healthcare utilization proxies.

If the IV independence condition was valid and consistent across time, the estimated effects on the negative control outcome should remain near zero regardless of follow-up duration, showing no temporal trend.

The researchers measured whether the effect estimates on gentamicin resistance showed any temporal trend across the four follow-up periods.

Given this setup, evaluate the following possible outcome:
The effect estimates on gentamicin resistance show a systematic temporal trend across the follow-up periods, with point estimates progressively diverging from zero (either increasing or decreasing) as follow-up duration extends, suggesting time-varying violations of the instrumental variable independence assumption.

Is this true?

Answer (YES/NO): NO